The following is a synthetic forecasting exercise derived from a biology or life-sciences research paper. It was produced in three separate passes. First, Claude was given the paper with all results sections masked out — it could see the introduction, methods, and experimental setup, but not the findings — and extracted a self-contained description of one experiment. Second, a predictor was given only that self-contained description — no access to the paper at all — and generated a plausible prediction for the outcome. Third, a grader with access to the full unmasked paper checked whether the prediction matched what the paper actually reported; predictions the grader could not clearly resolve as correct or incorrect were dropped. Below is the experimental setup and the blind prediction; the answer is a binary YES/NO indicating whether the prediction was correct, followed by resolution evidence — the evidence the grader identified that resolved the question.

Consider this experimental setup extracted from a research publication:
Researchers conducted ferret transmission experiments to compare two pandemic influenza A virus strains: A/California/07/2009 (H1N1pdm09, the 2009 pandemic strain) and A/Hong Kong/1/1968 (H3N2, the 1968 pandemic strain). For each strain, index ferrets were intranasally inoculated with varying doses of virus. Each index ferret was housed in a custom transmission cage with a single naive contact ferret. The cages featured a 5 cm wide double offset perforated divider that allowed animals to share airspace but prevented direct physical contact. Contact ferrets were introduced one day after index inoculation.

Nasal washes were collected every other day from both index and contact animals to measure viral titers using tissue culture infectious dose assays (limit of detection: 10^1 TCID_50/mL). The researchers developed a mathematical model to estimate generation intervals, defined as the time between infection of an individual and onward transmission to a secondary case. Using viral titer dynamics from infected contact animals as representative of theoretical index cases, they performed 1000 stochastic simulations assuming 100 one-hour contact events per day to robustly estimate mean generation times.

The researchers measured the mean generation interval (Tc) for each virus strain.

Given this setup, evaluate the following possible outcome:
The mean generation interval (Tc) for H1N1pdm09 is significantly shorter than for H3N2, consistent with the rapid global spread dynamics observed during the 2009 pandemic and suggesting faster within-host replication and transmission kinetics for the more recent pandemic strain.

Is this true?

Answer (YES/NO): NO